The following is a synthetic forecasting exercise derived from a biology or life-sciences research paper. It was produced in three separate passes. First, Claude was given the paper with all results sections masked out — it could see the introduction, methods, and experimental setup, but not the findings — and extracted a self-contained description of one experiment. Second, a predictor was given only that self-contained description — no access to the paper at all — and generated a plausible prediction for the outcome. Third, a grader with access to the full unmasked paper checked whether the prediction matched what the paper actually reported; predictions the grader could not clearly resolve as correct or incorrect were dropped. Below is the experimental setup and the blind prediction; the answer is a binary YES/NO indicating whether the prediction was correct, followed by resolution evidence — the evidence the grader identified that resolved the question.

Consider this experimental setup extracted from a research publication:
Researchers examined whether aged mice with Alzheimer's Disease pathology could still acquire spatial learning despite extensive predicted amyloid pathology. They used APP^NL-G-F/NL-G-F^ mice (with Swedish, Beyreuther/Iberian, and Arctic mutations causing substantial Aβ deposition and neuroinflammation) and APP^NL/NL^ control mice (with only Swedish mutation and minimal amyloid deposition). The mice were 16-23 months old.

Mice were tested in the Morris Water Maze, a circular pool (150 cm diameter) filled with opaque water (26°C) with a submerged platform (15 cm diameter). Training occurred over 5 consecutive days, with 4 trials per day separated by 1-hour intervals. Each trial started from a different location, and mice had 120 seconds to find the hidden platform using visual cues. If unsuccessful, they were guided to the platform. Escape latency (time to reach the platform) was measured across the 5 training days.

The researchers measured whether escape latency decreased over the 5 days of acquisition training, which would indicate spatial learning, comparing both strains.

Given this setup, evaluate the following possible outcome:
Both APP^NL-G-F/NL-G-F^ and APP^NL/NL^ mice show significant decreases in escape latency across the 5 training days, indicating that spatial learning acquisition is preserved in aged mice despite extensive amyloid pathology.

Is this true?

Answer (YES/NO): YES